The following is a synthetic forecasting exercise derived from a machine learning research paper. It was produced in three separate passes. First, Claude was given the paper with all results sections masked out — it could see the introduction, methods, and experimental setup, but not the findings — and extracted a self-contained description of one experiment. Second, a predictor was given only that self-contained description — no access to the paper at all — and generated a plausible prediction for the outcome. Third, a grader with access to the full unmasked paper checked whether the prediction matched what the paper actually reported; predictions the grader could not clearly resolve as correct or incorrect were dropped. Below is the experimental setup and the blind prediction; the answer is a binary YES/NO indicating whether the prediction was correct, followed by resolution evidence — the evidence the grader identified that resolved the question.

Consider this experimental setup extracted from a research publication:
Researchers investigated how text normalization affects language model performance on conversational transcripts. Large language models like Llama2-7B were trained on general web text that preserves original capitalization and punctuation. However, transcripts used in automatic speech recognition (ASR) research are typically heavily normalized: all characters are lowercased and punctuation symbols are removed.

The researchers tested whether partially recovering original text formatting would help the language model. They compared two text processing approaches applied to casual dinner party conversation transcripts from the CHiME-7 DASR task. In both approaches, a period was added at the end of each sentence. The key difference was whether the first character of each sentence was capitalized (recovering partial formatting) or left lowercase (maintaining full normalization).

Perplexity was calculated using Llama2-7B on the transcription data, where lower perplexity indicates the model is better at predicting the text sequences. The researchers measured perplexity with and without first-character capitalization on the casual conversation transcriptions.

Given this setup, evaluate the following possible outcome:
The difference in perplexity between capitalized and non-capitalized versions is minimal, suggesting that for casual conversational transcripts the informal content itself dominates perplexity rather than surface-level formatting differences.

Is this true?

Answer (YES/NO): NO